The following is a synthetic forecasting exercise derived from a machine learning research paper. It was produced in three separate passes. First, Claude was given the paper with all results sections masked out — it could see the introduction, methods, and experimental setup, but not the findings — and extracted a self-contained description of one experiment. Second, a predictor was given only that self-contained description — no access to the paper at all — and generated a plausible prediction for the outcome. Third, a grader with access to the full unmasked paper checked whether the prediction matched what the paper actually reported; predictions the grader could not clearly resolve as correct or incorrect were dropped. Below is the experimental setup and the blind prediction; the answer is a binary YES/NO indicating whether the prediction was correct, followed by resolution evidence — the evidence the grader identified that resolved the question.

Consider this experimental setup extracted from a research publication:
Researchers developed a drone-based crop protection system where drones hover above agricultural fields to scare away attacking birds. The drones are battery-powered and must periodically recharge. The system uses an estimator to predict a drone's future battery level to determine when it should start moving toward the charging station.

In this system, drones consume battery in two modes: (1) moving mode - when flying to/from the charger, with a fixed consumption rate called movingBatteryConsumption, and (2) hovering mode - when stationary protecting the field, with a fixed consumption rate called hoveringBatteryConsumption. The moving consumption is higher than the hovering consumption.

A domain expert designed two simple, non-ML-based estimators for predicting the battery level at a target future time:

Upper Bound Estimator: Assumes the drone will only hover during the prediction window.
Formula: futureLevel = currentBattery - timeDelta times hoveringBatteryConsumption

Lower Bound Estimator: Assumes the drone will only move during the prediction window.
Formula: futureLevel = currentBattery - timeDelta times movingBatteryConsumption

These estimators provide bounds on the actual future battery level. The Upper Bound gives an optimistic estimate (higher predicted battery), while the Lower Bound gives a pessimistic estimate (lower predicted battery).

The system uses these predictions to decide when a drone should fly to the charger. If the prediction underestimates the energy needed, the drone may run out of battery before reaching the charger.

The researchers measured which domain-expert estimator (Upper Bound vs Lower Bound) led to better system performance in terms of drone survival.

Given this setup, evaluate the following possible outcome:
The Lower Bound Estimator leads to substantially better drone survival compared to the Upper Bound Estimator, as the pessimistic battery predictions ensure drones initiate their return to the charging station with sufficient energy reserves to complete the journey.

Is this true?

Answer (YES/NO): YES